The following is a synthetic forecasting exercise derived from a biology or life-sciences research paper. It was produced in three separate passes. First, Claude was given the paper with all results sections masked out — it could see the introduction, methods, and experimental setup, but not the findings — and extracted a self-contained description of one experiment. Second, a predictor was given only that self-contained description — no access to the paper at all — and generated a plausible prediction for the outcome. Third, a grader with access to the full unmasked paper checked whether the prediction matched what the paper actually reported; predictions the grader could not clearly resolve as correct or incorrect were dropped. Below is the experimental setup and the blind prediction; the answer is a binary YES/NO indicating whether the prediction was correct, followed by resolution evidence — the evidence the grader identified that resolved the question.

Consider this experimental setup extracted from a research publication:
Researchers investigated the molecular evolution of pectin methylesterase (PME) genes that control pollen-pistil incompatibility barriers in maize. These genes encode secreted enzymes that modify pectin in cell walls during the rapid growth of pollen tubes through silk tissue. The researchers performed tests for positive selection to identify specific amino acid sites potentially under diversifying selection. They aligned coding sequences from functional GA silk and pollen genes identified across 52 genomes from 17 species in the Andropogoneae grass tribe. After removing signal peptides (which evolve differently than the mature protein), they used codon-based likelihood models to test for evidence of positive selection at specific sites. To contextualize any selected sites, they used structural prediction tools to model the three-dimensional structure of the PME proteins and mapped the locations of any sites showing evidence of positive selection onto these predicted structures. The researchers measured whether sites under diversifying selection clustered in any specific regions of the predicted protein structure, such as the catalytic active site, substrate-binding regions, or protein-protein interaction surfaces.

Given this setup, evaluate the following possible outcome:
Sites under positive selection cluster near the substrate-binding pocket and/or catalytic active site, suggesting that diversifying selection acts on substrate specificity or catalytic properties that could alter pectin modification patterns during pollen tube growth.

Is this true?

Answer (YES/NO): NO